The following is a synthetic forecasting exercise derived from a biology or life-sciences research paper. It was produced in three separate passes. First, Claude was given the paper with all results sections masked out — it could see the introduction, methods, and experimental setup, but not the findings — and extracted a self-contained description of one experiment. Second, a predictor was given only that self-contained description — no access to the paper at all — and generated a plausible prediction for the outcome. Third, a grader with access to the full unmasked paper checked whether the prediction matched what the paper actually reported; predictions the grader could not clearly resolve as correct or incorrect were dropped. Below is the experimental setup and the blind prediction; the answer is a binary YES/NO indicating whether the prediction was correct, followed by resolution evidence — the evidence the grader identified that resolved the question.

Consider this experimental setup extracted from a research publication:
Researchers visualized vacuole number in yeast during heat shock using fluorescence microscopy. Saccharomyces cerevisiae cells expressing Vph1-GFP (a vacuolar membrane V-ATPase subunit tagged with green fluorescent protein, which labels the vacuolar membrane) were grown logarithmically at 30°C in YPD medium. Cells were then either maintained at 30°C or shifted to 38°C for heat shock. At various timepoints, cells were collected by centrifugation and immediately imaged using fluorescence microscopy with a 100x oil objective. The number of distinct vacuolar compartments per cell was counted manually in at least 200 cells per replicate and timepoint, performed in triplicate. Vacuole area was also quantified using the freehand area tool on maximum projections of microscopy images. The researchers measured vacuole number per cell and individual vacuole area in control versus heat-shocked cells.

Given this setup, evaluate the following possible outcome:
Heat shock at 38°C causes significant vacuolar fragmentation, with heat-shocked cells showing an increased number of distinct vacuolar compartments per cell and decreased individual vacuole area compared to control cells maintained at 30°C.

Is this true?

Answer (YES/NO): NO